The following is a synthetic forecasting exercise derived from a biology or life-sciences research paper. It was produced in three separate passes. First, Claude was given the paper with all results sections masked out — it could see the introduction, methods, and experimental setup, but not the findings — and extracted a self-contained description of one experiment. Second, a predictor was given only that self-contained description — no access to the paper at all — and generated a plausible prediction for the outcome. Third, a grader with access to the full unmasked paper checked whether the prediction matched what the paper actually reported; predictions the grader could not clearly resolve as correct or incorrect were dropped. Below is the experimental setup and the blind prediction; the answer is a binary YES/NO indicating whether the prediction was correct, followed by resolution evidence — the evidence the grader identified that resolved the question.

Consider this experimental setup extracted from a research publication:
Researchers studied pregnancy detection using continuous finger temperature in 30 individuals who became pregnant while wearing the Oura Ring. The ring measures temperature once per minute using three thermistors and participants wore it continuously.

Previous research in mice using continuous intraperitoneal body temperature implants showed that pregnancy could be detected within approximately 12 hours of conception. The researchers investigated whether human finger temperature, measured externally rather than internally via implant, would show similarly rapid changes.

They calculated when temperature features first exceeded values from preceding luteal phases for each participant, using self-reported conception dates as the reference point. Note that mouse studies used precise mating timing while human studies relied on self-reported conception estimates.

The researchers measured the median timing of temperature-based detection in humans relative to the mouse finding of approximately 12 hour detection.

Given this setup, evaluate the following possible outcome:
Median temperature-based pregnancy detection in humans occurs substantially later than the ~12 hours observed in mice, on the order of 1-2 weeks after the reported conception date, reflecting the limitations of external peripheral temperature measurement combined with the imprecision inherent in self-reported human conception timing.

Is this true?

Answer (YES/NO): NO